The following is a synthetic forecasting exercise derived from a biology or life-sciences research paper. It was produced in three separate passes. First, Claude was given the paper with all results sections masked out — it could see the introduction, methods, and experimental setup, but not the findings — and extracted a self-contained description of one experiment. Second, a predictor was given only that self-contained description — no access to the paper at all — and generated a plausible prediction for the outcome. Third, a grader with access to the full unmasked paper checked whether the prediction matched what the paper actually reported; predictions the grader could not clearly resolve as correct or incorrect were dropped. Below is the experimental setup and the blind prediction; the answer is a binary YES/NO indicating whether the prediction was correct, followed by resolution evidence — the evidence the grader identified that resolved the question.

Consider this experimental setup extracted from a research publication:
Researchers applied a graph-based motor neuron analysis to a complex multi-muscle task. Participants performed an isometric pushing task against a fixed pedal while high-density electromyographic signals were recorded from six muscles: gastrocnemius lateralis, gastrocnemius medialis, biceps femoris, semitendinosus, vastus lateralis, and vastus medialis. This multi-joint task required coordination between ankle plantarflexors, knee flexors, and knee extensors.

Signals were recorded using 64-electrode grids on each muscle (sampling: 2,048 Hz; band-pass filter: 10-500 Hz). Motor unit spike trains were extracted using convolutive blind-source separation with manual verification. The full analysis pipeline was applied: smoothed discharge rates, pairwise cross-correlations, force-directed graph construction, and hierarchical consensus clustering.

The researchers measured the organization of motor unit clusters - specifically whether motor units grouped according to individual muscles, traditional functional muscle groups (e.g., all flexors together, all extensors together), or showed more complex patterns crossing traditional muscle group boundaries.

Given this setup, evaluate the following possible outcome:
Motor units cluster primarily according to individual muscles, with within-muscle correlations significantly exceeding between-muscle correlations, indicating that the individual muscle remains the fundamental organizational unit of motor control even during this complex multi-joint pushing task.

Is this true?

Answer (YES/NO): NO